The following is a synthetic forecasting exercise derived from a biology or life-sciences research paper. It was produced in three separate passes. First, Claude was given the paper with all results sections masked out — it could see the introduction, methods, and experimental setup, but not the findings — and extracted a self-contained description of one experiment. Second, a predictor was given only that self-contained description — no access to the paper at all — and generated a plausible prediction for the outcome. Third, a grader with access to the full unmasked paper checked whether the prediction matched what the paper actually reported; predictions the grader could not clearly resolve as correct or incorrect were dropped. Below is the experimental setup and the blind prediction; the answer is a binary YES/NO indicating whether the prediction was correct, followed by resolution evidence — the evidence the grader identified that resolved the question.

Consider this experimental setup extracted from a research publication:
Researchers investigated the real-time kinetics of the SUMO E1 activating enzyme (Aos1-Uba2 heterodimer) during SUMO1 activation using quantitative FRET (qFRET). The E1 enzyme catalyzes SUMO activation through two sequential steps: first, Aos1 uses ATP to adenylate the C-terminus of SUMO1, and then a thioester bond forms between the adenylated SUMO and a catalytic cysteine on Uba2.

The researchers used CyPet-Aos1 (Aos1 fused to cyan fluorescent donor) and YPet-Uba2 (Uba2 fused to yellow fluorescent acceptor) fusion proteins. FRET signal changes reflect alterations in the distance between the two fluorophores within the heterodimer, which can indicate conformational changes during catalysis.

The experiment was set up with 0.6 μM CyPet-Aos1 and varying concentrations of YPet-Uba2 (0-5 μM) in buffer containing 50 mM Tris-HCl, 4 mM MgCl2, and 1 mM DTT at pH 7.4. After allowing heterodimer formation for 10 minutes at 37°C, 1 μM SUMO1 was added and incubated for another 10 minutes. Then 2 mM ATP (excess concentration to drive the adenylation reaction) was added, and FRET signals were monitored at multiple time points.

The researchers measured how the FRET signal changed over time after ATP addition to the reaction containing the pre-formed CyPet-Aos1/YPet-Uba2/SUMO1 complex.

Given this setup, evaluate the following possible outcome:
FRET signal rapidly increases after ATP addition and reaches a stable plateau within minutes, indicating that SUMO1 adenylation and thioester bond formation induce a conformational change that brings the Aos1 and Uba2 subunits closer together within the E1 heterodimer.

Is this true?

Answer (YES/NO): NO